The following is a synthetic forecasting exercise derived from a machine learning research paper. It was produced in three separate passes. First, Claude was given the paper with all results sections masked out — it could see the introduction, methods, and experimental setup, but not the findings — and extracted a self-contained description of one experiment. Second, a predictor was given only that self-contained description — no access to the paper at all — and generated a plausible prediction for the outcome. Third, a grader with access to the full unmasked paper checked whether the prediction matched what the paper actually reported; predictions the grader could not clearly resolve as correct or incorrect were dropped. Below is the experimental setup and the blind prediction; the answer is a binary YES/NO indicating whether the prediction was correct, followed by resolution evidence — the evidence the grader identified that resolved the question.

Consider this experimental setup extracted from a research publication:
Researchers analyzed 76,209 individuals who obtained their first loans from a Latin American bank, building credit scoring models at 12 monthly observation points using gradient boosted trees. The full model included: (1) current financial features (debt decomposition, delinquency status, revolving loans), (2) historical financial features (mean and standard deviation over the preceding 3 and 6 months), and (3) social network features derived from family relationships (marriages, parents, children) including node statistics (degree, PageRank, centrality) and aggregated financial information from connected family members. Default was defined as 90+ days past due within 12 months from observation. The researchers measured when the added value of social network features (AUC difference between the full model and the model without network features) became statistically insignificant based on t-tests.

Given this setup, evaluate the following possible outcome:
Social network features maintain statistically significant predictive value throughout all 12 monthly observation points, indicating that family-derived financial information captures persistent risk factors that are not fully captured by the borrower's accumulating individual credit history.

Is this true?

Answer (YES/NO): NO